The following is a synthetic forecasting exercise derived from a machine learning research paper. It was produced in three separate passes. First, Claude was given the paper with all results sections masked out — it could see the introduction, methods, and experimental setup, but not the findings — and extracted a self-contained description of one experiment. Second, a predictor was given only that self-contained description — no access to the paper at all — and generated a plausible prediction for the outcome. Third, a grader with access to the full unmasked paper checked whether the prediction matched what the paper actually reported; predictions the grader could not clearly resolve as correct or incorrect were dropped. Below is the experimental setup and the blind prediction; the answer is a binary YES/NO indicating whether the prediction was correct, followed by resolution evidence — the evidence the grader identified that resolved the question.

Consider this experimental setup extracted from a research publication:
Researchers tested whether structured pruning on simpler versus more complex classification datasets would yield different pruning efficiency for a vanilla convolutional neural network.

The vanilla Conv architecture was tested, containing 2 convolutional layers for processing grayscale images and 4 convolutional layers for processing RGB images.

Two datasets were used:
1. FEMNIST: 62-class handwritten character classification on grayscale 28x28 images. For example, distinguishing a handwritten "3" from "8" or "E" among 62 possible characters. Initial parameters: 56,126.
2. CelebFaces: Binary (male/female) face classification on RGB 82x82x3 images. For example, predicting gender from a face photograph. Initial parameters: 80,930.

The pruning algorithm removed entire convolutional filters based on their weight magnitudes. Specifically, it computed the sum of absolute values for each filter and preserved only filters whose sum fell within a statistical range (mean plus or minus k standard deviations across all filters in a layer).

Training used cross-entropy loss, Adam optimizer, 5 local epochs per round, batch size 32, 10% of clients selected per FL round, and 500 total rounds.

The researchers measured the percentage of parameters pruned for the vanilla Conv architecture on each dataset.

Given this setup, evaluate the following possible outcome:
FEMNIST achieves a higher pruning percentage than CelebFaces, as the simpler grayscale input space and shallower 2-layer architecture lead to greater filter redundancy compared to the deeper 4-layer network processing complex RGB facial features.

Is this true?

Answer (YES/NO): NO